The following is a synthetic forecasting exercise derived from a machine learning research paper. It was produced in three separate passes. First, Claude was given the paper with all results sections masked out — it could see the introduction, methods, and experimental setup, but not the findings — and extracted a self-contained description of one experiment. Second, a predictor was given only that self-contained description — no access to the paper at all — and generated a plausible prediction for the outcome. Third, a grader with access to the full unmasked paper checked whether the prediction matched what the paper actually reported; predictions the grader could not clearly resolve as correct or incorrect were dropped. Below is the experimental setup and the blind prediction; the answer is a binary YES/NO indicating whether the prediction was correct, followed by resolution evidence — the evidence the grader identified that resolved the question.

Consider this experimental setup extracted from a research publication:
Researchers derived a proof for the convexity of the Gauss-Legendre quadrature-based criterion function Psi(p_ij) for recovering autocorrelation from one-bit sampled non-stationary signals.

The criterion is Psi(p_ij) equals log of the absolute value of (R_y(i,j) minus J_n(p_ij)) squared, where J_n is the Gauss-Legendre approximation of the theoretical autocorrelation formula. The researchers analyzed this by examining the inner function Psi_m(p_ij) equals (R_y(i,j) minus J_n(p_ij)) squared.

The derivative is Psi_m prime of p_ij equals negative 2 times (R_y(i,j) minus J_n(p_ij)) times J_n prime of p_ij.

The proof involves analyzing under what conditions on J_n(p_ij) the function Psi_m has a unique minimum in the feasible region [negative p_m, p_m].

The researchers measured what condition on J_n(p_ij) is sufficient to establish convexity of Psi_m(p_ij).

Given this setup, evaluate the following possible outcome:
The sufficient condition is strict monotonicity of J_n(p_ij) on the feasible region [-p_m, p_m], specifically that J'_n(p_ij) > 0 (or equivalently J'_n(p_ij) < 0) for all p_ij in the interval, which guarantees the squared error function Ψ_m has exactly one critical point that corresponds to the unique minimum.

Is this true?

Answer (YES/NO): YES